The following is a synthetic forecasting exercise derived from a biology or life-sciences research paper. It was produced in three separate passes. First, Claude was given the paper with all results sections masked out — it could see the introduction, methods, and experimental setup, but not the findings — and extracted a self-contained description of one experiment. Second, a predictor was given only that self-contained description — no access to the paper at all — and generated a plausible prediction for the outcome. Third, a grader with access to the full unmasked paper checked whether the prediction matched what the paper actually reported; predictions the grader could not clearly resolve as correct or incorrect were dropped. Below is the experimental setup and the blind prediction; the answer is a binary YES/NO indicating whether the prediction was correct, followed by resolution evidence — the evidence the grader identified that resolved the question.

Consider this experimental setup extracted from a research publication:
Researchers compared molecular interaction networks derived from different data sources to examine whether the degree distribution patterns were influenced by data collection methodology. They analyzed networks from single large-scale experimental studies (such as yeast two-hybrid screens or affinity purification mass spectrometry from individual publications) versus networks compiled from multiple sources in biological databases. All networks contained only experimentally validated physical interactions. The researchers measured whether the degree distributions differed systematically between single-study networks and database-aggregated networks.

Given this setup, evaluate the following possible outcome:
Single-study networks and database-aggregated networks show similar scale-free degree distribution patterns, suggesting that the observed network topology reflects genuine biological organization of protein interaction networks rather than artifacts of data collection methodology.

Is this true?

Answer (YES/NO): YES